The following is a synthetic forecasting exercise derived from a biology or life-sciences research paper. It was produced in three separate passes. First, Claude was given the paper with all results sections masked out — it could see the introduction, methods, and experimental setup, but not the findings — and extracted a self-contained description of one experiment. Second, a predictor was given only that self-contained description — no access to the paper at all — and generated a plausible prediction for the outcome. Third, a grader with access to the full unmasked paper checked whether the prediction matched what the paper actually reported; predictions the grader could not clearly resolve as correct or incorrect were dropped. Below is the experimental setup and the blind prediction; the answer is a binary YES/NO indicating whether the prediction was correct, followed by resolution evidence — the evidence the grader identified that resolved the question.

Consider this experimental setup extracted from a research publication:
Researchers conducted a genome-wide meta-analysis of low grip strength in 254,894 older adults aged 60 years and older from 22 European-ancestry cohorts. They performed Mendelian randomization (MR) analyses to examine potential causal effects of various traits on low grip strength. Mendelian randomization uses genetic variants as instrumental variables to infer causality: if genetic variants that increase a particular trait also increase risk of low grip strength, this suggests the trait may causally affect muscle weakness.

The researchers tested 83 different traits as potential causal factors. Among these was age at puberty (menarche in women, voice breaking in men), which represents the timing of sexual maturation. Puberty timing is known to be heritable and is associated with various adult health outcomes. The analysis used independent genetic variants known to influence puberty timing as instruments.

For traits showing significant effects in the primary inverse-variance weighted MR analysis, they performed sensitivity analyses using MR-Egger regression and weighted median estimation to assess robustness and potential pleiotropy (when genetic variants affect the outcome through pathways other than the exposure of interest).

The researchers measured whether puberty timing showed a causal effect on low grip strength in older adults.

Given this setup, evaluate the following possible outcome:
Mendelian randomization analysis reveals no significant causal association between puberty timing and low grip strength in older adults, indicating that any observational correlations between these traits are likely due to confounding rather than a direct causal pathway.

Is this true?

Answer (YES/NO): NO